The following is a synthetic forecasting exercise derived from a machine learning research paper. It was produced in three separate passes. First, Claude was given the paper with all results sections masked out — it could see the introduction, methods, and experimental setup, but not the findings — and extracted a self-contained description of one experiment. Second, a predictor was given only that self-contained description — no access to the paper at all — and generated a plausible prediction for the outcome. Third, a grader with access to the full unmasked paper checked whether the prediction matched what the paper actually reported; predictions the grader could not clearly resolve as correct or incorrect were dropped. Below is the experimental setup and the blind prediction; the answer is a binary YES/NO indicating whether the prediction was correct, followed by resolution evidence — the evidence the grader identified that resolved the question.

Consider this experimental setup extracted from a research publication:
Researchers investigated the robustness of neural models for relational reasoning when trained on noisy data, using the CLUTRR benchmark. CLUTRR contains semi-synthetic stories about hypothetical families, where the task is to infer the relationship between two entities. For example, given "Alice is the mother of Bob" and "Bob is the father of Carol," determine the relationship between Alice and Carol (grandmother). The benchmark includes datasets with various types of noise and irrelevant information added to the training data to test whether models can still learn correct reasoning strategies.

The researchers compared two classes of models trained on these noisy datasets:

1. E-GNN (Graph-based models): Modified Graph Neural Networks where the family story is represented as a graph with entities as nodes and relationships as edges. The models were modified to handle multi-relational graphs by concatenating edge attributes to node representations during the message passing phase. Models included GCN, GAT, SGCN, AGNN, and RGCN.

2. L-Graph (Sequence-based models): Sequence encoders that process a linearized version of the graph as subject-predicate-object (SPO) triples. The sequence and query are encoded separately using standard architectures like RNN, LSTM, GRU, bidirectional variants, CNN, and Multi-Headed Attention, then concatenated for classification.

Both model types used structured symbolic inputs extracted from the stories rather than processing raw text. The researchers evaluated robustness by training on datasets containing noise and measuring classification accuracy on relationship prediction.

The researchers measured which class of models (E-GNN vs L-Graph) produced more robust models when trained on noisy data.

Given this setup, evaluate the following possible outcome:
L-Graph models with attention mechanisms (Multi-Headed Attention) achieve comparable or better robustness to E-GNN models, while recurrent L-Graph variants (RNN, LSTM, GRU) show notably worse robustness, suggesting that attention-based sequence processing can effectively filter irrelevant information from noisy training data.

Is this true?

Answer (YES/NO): NO